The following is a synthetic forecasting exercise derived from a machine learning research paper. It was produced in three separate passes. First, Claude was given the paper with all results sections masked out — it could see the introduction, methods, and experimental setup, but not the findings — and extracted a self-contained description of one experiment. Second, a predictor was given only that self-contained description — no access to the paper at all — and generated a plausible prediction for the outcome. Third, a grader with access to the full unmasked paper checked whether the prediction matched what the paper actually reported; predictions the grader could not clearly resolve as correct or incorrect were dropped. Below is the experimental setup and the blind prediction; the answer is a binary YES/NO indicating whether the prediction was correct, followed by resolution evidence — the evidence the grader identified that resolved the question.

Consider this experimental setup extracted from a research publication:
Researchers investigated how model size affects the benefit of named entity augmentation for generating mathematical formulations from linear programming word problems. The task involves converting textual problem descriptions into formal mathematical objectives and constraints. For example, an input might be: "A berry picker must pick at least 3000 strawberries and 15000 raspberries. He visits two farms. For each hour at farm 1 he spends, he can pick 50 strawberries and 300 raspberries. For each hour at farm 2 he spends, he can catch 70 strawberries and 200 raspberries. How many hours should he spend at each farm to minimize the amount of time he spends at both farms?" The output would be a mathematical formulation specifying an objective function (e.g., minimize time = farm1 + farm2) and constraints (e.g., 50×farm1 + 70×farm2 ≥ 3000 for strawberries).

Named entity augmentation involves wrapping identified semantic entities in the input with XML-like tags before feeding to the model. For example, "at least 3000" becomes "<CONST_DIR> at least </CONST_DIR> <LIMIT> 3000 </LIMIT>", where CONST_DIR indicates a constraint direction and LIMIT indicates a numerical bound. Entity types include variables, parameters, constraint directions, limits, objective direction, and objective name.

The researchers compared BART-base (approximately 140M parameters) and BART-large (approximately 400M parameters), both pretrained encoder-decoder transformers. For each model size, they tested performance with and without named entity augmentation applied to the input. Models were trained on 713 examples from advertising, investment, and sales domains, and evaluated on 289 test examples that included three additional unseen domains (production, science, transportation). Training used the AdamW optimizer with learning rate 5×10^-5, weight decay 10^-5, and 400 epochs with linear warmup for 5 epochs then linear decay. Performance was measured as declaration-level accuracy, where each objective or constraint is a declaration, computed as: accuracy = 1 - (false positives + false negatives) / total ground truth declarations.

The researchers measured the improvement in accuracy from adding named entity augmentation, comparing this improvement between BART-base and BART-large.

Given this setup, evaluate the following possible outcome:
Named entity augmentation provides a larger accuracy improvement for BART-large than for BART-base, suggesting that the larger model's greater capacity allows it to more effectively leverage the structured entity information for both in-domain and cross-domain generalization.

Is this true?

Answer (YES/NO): NO